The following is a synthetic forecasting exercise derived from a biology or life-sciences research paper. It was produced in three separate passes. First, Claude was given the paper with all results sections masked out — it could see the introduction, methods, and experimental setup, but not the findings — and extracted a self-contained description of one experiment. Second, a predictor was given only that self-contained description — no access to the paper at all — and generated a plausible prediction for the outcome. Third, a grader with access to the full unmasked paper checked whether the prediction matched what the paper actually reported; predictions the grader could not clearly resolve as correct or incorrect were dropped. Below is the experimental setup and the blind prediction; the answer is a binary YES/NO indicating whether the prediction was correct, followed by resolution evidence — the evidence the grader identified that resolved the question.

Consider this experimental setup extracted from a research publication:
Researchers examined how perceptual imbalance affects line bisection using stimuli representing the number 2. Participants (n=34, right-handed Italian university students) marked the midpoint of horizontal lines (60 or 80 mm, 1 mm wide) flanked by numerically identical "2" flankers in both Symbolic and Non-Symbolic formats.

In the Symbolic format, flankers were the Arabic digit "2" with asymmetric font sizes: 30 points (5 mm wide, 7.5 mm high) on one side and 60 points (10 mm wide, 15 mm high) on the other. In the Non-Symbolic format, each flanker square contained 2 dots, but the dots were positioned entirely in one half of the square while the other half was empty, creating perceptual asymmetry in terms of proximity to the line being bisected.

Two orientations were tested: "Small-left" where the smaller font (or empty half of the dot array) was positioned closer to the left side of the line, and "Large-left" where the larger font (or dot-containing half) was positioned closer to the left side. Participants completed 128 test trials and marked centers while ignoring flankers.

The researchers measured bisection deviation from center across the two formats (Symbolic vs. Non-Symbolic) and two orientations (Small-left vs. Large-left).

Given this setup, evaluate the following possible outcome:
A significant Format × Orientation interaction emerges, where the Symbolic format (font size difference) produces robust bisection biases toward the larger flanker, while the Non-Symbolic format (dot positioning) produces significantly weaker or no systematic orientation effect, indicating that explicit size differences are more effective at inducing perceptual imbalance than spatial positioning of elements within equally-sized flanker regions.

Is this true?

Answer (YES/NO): NO